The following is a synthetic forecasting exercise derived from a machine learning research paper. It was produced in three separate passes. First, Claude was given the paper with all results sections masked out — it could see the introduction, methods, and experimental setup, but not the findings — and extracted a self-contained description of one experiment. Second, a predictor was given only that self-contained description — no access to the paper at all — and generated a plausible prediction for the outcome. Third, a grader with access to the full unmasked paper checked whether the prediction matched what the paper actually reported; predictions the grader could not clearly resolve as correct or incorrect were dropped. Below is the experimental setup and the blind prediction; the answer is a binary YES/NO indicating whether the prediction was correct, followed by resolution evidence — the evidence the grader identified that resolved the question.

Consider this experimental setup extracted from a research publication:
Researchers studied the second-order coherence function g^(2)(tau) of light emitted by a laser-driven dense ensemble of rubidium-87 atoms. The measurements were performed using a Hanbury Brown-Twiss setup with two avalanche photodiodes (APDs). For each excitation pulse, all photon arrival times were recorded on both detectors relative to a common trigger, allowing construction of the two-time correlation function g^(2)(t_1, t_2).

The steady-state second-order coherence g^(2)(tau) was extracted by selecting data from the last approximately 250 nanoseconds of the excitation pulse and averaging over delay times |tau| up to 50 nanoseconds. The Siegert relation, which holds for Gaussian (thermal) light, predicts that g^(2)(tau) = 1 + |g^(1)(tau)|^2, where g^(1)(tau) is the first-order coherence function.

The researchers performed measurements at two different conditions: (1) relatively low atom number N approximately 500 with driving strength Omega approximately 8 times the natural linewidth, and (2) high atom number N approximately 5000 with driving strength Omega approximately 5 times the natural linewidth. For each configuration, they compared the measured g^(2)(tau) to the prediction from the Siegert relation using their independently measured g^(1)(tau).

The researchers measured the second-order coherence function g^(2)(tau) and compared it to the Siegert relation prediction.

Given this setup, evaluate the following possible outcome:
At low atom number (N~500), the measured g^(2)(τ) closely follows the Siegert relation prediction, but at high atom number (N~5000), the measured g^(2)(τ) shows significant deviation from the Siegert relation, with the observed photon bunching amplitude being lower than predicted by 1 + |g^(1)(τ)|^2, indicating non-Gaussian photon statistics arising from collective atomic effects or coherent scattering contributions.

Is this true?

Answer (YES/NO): YES